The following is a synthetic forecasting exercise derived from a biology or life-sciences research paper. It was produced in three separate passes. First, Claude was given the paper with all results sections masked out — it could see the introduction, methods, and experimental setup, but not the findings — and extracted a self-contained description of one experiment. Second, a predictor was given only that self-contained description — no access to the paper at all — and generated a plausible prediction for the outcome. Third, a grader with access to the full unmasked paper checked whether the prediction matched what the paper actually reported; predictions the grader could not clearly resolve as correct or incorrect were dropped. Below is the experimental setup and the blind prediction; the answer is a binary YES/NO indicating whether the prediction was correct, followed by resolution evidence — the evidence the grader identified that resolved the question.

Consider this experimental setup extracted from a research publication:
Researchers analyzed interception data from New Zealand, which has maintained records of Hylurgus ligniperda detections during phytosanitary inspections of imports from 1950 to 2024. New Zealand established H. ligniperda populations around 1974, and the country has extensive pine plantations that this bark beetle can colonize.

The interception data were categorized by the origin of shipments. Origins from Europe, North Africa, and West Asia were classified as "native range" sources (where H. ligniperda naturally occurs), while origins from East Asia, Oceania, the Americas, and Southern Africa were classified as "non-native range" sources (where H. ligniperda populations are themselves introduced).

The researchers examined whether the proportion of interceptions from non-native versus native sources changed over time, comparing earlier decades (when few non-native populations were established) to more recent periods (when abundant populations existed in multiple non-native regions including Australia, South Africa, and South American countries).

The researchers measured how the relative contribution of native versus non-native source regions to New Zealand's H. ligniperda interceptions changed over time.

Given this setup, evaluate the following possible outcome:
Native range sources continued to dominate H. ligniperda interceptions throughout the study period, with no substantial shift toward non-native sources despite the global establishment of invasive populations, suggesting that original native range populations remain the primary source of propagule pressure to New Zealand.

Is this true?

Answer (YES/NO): NO